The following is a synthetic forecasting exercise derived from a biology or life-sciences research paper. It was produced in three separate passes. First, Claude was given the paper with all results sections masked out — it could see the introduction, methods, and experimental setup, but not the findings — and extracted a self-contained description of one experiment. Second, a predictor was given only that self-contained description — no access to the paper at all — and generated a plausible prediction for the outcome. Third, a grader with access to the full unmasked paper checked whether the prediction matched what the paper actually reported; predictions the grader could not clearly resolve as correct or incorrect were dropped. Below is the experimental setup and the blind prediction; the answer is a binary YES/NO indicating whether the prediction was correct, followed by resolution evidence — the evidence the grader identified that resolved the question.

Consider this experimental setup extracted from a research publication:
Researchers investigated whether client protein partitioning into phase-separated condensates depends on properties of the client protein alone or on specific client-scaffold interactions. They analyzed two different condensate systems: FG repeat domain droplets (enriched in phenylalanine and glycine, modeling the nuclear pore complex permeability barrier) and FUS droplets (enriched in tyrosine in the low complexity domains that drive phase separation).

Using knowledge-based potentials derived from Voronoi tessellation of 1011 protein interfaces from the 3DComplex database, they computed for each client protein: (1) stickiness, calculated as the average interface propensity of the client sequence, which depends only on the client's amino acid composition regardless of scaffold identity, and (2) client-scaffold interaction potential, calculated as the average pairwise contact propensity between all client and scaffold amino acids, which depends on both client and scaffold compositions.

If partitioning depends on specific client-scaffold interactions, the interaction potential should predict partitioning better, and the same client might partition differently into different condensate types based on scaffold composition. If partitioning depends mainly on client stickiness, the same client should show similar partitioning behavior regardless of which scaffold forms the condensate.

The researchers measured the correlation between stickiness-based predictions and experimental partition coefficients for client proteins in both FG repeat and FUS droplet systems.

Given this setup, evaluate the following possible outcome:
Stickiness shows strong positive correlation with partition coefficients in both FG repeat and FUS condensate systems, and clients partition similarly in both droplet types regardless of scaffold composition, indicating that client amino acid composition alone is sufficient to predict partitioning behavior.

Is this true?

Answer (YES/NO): YES